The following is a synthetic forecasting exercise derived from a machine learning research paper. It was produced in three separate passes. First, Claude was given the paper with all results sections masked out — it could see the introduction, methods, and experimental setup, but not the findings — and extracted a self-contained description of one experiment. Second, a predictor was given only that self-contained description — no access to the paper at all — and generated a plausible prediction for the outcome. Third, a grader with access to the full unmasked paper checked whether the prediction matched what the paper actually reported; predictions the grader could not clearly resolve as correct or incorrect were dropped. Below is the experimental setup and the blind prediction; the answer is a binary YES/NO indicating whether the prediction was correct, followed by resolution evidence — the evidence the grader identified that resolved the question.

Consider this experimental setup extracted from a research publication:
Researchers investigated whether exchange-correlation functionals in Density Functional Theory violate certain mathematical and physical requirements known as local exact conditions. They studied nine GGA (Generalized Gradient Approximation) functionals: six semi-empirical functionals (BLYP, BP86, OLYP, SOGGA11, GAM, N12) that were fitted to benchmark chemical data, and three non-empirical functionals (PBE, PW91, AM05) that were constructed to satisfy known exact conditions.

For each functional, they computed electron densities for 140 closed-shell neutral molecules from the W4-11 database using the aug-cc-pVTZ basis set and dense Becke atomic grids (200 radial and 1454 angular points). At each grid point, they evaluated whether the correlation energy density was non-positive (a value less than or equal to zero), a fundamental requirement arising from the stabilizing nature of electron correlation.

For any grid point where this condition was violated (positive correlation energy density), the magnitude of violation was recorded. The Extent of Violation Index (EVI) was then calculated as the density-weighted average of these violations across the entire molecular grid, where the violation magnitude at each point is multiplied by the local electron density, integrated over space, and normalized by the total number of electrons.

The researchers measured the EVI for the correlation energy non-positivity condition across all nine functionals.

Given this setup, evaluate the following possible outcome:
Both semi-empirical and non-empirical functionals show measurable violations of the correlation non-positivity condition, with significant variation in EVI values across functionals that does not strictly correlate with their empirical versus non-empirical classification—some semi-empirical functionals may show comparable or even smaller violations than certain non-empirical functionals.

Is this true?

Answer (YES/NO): NO